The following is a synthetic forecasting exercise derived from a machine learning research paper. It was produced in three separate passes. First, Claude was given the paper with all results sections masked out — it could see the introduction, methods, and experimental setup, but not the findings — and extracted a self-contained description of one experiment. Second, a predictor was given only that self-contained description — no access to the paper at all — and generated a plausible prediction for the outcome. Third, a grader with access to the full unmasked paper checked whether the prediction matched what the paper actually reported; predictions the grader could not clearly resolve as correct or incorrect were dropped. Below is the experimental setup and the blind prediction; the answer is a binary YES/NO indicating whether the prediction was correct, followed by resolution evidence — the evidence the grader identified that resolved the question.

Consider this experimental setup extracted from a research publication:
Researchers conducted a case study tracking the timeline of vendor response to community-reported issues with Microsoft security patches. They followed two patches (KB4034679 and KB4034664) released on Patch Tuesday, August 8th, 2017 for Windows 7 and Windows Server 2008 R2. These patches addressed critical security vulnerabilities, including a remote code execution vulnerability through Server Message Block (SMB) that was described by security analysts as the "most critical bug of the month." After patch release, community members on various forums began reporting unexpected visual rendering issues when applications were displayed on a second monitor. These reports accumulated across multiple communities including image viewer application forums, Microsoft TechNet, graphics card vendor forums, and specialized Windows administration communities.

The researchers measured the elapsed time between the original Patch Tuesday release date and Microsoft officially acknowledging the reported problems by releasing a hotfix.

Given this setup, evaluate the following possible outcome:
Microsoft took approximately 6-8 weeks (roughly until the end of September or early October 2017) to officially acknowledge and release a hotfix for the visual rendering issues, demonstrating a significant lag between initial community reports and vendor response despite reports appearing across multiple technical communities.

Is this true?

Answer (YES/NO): NO